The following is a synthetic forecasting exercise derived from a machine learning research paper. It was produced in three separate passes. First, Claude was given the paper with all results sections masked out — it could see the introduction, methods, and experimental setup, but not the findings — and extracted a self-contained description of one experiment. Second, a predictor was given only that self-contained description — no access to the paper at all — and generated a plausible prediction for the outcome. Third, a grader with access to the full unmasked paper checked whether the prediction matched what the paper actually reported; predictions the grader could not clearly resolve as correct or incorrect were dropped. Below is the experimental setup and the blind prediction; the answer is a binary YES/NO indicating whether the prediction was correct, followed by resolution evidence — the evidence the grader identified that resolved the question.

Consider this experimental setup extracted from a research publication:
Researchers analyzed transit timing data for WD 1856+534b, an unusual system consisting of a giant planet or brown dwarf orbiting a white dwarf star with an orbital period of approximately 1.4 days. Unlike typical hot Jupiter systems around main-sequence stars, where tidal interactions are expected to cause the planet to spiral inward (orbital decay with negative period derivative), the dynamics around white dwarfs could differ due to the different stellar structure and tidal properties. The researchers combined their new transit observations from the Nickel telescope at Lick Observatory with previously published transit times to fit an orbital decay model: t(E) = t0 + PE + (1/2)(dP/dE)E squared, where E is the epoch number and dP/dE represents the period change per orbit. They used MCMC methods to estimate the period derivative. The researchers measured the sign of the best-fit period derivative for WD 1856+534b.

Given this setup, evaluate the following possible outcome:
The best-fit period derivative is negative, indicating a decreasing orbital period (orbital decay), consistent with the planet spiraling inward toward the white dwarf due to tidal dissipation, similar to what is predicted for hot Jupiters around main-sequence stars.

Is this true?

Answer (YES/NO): NO